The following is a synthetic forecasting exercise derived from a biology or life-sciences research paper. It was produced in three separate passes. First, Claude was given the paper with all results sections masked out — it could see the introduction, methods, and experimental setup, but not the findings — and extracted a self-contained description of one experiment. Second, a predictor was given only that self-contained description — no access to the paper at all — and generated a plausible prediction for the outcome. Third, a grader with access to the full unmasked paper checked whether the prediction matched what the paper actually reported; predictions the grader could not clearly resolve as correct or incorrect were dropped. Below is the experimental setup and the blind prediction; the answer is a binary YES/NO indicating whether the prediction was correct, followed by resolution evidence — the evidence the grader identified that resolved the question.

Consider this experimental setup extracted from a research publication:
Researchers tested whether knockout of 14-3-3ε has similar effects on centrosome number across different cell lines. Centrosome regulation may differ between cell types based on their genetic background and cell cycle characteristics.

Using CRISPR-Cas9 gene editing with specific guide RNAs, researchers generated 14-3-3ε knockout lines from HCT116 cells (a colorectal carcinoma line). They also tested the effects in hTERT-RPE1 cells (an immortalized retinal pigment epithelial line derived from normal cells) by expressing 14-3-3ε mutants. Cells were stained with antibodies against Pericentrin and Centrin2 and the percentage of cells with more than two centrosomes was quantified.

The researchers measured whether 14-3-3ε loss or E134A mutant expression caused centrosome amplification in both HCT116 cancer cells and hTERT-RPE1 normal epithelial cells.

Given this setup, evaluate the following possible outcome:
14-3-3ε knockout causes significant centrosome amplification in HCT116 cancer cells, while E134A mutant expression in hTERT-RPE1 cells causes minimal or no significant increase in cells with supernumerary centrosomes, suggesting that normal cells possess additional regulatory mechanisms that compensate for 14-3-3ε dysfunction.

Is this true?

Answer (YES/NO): NO